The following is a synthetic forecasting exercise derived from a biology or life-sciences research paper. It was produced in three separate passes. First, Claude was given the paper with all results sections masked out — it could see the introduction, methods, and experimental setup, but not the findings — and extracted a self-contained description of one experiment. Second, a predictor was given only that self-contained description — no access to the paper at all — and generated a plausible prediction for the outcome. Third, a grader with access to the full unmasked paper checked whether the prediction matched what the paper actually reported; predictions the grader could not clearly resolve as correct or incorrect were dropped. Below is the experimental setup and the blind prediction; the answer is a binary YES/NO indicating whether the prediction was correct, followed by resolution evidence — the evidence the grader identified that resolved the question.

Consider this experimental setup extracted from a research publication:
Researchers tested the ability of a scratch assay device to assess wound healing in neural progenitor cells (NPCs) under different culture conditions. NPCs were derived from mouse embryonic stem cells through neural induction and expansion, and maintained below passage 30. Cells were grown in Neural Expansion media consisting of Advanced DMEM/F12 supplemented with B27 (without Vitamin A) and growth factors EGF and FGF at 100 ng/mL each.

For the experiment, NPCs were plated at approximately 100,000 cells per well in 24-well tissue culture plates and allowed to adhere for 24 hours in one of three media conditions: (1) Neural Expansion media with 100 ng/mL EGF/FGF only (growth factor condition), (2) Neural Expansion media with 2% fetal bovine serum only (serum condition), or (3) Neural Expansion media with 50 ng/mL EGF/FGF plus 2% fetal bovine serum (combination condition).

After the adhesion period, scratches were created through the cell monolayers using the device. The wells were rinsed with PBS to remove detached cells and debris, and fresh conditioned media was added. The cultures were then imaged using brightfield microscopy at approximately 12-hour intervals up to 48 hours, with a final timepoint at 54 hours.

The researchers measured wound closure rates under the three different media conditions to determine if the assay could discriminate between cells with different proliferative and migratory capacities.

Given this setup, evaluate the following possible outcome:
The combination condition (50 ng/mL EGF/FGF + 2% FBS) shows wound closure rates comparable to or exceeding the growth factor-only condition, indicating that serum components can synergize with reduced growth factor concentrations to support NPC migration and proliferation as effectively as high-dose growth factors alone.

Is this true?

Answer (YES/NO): NO